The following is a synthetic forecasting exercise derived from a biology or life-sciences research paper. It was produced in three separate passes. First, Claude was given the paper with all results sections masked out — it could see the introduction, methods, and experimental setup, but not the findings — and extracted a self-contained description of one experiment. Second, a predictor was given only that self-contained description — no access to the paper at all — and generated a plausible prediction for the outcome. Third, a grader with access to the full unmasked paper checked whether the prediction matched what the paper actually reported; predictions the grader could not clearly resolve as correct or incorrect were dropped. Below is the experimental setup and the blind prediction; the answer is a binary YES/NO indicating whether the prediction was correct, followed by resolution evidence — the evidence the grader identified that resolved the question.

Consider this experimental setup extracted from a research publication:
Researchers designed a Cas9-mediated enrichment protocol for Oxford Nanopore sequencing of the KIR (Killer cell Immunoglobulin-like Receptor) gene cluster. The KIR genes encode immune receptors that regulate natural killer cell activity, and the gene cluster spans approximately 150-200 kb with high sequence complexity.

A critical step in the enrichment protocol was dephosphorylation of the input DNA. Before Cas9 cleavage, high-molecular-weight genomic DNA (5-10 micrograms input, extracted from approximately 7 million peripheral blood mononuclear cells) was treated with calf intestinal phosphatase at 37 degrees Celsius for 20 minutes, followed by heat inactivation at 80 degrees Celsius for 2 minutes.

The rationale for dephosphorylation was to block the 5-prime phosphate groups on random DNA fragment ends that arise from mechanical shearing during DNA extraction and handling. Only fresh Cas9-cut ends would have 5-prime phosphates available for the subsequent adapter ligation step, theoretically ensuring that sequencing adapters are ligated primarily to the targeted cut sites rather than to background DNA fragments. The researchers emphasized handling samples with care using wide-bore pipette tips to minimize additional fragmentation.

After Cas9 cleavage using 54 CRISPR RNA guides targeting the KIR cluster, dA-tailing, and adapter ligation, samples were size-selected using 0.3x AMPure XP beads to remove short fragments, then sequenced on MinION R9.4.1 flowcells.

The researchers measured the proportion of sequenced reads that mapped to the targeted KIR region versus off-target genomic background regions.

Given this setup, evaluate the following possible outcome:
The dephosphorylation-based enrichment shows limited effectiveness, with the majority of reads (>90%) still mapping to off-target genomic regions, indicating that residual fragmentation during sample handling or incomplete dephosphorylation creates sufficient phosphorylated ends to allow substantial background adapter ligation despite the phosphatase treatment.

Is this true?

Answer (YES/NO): NO